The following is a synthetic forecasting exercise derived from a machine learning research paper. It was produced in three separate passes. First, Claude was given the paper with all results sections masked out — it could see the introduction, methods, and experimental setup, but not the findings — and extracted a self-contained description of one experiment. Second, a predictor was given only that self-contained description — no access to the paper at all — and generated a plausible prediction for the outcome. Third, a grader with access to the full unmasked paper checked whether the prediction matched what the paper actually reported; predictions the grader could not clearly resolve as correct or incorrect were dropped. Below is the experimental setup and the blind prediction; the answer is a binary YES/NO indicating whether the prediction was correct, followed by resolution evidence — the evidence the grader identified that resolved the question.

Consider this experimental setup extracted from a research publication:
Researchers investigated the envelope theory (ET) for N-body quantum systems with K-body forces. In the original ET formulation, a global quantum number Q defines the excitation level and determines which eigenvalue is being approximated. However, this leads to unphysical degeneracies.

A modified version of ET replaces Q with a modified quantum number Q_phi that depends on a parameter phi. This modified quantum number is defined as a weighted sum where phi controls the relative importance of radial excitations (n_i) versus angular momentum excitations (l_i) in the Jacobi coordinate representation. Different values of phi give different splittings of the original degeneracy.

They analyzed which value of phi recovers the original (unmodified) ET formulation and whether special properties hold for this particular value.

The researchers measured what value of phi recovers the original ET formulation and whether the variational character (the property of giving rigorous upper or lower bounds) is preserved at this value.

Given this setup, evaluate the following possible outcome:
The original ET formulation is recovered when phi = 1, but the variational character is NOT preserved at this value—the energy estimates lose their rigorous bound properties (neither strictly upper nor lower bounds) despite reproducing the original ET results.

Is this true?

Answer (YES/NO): NO